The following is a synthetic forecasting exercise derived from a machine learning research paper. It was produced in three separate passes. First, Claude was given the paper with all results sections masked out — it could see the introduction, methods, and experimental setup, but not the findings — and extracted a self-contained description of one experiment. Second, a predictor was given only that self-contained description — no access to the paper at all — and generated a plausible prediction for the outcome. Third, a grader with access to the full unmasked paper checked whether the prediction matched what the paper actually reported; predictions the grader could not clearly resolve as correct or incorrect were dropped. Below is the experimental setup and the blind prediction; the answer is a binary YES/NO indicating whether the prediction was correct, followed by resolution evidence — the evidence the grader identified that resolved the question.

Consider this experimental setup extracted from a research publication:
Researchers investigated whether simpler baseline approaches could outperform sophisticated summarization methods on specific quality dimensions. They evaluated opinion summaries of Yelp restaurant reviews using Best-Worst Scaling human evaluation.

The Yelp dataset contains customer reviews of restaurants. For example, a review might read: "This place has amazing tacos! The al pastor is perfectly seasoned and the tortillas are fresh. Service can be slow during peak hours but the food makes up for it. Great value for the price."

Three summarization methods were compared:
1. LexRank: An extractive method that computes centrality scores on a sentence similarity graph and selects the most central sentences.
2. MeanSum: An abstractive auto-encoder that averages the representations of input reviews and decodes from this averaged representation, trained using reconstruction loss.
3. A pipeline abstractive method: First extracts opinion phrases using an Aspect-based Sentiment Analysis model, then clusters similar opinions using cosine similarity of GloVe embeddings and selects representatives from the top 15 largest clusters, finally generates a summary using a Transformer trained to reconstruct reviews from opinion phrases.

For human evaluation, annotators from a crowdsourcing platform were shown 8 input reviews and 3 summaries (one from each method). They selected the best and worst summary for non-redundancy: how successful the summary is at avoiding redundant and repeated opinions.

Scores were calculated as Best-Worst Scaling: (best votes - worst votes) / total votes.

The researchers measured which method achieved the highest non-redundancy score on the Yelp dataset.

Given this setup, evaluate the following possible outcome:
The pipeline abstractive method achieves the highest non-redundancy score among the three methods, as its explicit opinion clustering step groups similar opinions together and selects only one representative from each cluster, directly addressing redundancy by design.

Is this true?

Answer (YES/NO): NO